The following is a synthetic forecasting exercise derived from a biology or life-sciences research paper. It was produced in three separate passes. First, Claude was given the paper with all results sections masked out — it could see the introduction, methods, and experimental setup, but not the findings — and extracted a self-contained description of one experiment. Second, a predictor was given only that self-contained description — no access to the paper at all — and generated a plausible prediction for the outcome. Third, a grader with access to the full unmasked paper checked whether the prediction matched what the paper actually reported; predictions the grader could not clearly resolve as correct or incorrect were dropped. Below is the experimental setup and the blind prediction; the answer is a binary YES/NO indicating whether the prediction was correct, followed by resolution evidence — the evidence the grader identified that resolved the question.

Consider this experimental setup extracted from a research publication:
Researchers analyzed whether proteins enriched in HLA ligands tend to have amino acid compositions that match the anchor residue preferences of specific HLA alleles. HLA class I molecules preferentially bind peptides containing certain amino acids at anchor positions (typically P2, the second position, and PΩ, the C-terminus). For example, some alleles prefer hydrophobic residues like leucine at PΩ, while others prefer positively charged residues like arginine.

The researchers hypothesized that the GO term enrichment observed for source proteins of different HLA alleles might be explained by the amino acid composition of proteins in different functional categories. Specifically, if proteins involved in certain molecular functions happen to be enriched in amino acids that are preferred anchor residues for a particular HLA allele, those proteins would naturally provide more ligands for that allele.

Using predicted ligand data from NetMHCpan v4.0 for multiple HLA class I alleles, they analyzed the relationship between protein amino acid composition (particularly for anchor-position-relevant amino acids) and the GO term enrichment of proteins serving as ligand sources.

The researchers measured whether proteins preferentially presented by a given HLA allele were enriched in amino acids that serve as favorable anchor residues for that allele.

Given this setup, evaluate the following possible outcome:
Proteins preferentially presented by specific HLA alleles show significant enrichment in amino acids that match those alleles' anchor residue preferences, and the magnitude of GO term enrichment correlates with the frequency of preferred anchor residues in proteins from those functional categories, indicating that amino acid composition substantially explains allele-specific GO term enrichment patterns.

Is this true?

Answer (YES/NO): YES